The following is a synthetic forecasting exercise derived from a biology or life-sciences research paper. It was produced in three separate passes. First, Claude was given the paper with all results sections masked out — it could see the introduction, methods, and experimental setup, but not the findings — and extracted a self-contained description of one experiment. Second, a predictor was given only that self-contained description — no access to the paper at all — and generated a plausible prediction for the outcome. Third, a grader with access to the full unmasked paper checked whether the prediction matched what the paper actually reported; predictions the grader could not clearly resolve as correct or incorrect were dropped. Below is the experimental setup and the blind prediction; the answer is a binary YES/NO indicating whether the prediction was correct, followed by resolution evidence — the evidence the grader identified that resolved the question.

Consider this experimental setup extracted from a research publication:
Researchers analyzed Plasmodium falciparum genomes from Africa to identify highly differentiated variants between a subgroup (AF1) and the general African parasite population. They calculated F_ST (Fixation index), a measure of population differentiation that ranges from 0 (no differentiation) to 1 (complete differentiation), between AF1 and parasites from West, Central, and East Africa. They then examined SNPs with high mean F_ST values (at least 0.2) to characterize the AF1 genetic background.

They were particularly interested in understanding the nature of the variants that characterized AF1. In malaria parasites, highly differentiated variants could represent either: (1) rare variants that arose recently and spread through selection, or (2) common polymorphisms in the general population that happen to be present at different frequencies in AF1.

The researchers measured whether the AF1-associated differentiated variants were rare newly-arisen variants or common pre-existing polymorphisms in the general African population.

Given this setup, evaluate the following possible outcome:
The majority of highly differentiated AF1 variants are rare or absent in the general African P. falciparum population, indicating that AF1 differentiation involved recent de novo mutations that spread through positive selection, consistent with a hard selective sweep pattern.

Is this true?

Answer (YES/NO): NO